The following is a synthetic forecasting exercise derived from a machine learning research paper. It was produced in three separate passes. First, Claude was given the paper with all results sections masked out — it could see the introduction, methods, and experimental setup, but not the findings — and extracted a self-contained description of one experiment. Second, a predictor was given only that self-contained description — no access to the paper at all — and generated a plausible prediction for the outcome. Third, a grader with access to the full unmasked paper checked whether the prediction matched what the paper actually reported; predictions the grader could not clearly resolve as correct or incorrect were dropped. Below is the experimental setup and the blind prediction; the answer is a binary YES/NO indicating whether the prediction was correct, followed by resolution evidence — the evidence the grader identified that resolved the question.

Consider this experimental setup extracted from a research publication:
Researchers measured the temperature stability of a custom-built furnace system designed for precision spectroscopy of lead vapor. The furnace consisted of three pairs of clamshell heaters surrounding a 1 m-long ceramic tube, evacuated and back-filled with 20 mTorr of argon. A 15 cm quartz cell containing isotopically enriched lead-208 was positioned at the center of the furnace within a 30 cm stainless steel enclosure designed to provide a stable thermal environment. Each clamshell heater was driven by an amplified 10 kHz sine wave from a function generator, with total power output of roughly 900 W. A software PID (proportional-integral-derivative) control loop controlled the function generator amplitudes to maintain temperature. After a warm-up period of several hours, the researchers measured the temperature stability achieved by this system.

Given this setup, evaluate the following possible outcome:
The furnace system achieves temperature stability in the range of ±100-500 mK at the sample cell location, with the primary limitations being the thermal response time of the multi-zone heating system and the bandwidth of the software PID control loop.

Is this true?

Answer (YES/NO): NO